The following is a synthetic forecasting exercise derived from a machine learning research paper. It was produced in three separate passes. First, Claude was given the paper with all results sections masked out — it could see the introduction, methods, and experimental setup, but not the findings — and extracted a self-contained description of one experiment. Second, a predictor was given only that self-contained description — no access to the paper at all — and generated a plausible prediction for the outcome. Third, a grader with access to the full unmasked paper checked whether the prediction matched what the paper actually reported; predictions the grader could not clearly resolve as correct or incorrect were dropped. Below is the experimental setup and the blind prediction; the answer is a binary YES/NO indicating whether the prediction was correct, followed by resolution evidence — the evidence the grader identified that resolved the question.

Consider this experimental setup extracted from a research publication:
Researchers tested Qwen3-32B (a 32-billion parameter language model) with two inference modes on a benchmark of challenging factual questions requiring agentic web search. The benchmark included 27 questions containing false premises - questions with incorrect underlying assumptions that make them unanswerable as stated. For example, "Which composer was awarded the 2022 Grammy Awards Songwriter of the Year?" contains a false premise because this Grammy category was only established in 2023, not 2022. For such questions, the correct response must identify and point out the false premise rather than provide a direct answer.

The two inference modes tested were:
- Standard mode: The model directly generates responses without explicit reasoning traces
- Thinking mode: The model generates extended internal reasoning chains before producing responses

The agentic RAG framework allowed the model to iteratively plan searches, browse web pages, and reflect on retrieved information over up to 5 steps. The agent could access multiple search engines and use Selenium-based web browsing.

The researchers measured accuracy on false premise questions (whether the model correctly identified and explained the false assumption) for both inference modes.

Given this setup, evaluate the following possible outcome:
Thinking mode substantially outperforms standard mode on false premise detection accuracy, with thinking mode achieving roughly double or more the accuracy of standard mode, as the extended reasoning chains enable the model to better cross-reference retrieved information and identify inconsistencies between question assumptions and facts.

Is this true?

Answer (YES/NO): YES